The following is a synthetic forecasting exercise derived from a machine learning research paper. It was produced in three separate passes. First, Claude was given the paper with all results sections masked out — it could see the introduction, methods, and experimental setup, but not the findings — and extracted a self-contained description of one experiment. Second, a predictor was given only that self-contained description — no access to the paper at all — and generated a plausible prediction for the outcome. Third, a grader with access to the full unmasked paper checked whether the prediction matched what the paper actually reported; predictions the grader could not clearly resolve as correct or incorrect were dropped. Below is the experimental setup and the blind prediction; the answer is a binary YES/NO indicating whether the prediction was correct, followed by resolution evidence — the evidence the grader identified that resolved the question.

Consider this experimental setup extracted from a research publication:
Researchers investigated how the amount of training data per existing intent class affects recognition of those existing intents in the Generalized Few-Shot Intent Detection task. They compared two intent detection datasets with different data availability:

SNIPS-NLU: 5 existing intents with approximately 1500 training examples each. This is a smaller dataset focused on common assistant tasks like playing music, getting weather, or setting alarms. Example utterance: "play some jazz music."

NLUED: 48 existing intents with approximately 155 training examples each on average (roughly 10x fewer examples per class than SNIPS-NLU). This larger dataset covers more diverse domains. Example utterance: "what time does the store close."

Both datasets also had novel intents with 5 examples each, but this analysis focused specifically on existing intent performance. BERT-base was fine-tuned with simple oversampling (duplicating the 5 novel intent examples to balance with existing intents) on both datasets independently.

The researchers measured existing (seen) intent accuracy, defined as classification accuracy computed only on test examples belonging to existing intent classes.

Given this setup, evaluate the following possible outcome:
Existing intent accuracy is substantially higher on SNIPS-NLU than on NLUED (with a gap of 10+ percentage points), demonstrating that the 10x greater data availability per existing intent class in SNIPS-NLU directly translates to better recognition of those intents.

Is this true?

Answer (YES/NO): NO